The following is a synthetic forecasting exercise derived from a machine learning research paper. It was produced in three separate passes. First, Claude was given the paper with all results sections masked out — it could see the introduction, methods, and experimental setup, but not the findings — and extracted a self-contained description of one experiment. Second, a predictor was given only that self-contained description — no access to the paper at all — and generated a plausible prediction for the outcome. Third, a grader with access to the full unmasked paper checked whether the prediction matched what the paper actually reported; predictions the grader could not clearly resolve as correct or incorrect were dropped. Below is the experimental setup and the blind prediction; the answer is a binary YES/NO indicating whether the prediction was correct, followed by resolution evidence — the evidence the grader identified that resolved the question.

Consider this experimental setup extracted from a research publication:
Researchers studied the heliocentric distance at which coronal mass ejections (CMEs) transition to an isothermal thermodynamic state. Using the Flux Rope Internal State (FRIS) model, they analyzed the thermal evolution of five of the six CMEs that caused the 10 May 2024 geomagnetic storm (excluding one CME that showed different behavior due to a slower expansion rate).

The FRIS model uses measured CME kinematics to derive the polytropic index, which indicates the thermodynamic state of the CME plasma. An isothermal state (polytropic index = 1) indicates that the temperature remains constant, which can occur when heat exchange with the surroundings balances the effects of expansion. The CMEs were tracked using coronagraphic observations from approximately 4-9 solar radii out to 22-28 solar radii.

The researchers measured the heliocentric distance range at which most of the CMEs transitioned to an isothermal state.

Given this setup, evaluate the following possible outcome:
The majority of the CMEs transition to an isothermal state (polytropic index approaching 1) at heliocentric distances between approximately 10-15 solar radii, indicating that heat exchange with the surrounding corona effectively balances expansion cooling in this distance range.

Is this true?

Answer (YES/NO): NO